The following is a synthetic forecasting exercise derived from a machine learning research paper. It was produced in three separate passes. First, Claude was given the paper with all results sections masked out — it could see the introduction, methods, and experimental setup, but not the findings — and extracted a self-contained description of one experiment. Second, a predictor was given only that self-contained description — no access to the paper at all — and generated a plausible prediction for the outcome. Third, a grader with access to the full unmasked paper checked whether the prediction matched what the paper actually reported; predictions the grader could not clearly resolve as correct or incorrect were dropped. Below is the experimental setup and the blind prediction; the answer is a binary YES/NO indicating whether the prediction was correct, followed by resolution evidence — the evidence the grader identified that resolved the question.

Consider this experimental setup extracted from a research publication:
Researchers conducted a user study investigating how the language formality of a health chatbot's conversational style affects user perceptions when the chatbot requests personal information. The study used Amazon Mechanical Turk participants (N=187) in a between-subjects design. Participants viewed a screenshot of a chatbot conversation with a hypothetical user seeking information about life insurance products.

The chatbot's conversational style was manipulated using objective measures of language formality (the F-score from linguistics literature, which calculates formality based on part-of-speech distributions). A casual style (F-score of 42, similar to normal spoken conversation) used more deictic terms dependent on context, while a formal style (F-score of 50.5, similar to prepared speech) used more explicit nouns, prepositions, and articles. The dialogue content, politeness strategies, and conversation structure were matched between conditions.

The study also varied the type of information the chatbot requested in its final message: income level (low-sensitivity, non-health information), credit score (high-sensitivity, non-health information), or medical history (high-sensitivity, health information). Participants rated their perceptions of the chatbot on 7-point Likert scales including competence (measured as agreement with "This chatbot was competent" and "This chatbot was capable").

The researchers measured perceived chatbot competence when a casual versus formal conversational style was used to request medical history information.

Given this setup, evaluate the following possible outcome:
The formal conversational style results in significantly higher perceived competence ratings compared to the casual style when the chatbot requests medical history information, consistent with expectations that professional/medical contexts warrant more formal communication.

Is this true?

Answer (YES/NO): YES